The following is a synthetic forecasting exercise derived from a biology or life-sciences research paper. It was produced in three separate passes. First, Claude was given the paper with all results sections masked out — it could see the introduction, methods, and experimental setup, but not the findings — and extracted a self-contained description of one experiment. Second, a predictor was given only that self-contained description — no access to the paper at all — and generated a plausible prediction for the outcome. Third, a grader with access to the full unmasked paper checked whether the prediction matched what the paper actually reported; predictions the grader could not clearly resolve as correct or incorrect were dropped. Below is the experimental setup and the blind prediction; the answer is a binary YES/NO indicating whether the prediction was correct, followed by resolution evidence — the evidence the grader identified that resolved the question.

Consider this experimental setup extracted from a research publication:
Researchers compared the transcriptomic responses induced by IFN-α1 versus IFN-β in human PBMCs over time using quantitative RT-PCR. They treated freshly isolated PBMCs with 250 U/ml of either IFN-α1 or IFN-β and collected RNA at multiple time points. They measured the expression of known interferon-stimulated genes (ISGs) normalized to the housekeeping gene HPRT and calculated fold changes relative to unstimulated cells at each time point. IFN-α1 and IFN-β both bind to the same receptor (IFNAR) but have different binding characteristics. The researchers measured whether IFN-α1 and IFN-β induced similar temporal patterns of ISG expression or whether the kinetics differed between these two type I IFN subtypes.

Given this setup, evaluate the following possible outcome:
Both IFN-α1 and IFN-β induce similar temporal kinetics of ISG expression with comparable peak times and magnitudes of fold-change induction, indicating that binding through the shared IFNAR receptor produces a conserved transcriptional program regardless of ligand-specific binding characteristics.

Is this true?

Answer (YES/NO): NO